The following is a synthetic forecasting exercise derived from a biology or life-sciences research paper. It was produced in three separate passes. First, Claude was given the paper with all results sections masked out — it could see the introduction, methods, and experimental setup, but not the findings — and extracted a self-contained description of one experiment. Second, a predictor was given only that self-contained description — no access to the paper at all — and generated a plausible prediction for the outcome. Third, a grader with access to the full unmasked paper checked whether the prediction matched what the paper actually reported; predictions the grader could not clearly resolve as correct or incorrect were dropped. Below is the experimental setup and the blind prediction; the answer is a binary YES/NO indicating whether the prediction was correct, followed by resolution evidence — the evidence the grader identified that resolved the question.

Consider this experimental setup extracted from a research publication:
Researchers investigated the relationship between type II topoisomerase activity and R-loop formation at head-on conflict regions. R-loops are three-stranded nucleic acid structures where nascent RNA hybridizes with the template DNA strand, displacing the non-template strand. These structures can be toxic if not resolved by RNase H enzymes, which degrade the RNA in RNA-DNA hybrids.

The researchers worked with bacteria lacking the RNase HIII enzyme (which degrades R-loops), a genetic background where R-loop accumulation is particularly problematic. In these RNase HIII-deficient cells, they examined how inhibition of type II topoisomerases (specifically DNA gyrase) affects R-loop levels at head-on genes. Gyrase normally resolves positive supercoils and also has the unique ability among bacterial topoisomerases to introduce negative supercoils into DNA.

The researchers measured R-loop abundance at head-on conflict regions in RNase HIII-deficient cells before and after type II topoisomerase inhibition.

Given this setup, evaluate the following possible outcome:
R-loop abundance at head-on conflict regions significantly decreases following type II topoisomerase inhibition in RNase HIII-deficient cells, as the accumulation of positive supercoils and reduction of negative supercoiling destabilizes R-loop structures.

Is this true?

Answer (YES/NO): YES